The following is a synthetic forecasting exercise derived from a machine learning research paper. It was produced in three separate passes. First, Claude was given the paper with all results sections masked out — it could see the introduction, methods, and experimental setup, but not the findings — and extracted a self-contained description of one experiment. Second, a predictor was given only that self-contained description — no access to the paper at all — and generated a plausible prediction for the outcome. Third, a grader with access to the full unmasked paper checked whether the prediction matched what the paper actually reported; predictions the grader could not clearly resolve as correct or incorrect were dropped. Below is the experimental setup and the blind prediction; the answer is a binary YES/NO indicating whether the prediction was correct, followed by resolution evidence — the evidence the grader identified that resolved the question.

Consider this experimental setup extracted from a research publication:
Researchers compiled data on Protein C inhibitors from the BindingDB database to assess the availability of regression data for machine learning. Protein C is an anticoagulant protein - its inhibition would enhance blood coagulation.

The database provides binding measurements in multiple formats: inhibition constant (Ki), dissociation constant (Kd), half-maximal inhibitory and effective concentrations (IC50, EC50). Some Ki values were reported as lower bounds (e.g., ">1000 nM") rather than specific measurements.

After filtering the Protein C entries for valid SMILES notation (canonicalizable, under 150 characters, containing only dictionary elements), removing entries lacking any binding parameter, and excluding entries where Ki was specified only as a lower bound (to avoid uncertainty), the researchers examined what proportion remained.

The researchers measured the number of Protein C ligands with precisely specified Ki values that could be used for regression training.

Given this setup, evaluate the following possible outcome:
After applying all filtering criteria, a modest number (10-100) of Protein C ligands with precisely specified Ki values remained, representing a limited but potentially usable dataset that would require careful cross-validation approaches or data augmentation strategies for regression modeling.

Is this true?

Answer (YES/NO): YES